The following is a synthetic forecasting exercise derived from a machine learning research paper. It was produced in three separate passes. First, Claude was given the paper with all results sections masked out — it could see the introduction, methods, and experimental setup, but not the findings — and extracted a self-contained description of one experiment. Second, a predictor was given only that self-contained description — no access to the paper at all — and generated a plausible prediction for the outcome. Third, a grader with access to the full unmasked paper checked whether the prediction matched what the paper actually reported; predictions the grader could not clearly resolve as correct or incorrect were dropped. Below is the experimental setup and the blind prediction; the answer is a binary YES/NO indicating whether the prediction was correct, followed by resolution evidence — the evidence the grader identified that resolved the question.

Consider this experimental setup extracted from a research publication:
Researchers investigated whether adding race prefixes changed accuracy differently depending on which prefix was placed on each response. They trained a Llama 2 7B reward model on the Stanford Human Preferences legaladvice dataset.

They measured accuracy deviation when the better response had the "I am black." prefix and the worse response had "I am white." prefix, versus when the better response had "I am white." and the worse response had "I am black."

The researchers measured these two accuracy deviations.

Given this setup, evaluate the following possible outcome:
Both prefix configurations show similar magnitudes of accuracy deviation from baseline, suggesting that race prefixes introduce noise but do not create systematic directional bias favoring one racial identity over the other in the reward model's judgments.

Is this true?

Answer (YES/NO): NO